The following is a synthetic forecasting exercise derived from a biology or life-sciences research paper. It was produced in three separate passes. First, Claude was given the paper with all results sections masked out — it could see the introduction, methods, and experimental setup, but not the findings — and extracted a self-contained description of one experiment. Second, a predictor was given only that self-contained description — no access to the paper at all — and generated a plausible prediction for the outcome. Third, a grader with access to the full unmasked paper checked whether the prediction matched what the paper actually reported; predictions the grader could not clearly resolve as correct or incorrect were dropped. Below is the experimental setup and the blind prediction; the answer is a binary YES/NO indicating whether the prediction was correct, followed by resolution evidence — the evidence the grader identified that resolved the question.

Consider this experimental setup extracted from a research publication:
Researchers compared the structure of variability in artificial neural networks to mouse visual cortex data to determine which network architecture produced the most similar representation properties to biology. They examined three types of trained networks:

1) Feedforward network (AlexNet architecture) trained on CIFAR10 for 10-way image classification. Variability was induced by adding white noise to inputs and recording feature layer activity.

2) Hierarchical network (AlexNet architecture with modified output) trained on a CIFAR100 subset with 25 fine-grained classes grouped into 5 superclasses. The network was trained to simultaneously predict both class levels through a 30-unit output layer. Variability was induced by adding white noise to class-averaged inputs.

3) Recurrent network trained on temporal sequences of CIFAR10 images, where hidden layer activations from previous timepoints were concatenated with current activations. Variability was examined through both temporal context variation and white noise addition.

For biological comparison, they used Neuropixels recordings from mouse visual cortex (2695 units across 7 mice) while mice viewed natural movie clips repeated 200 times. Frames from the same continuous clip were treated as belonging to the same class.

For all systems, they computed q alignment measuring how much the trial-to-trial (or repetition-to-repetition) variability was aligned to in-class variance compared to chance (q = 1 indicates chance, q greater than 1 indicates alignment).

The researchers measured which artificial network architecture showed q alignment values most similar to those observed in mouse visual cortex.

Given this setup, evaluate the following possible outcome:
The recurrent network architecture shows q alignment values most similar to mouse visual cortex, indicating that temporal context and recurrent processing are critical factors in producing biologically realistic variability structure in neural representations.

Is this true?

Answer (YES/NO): NO